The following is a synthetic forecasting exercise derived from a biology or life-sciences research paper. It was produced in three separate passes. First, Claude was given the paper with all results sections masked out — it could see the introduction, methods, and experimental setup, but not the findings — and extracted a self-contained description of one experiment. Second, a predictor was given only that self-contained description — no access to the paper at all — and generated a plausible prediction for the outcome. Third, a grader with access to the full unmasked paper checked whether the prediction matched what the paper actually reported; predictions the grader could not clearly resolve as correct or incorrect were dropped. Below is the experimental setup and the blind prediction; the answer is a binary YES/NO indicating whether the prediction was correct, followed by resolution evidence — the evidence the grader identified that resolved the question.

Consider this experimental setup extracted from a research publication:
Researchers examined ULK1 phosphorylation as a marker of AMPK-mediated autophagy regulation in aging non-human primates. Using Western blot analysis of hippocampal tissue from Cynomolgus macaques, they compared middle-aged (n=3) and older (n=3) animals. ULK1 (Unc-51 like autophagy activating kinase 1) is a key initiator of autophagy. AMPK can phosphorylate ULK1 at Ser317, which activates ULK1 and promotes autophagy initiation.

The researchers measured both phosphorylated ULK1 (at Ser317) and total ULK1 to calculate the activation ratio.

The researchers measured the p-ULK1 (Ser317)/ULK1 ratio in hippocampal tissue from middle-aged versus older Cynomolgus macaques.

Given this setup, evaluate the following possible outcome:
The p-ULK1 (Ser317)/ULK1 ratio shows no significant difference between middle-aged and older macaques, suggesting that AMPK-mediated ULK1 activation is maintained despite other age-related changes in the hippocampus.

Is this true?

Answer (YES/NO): YES